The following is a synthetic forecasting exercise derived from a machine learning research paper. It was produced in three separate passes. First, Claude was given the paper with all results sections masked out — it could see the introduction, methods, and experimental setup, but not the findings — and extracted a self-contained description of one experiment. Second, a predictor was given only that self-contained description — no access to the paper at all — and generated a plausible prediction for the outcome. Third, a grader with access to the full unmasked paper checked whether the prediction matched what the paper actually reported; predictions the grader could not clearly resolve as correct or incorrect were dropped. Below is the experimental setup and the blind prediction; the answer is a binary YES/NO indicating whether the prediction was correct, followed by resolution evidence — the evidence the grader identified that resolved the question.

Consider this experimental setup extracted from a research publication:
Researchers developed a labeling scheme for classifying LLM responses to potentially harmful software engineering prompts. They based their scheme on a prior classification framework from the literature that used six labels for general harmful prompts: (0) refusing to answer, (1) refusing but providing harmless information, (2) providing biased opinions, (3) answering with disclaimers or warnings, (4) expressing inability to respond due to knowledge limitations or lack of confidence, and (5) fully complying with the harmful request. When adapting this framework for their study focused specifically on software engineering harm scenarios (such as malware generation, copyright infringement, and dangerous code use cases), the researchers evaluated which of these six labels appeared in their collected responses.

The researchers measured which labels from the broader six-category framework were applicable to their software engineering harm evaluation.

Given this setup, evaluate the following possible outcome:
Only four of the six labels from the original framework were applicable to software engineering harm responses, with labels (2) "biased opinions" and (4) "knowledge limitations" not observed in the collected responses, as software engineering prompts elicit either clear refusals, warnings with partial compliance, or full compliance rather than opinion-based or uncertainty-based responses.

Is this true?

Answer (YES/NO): YES